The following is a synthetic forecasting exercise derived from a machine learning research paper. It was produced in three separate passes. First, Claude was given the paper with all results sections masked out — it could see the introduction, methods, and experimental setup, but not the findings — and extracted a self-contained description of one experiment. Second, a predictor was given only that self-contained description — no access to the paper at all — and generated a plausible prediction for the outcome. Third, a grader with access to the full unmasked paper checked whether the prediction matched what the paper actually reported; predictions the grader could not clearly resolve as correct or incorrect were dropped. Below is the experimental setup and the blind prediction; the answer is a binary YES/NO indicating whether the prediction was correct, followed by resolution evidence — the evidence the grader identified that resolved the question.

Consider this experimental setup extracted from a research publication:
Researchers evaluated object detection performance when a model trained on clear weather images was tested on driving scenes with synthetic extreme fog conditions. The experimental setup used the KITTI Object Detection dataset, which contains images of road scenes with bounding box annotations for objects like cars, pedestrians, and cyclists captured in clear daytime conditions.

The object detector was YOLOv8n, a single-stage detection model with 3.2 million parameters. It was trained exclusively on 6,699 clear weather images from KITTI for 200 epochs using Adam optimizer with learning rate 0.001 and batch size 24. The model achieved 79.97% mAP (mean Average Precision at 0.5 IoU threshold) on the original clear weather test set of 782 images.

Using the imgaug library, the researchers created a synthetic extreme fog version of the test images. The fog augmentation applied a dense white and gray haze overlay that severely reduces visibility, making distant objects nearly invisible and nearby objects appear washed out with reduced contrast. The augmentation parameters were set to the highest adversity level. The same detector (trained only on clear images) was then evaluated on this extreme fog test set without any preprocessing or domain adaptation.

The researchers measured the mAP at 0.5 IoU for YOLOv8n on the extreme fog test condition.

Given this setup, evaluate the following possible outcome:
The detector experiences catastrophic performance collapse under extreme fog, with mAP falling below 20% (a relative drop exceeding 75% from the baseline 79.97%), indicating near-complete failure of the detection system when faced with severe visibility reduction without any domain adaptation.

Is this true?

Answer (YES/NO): YES